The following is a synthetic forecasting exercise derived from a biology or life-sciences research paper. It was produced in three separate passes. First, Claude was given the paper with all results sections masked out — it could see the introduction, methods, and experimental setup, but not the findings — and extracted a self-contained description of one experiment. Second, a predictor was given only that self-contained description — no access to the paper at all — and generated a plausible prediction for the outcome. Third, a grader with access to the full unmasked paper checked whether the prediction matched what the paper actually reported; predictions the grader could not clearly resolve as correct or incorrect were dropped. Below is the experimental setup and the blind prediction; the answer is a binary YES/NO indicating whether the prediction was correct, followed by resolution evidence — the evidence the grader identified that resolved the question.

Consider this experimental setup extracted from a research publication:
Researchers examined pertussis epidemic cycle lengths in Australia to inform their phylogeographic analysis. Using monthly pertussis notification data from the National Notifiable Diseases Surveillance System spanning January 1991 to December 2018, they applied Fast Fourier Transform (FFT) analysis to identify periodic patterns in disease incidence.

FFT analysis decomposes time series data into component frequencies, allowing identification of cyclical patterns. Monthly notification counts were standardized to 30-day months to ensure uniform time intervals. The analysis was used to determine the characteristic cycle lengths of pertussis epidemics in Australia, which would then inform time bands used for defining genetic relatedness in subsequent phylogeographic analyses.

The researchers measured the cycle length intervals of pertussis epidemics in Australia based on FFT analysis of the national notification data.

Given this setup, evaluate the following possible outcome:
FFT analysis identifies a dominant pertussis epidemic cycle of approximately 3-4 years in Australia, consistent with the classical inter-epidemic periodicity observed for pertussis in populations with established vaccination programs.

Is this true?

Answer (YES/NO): NO